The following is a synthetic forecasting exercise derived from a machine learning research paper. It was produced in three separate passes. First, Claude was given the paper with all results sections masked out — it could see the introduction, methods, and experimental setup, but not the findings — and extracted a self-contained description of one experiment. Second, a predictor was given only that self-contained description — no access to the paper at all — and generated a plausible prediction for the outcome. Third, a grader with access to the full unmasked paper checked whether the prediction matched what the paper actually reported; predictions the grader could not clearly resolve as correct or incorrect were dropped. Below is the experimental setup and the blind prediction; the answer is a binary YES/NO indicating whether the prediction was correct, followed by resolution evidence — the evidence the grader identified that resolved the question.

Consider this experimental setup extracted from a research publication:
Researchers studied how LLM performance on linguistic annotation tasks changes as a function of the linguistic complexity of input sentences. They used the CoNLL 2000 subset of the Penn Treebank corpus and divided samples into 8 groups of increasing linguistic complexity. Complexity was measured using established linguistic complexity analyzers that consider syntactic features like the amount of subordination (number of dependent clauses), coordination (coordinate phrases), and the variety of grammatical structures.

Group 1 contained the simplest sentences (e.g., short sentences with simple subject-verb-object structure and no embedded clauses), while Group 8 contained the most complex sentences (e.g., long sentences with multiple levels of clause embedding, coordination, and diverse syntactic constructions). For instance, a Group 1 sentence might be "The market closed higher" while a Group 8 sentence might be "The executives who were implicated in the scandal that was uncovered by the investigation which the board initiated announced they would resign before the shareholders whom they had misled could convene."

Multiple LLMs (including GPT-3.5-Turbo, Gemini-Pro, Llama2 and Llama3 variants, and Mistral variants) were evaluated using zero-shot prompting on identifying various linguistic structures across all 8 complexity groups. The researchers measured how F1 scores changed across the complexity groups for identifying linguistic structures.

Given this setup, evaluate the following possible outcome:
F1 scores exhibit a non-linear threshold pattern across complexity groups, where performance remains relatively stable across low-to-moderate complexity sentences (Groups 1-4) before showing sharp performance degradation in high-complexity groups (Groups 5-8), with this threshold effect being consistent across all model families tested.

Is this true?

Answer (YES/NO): NO